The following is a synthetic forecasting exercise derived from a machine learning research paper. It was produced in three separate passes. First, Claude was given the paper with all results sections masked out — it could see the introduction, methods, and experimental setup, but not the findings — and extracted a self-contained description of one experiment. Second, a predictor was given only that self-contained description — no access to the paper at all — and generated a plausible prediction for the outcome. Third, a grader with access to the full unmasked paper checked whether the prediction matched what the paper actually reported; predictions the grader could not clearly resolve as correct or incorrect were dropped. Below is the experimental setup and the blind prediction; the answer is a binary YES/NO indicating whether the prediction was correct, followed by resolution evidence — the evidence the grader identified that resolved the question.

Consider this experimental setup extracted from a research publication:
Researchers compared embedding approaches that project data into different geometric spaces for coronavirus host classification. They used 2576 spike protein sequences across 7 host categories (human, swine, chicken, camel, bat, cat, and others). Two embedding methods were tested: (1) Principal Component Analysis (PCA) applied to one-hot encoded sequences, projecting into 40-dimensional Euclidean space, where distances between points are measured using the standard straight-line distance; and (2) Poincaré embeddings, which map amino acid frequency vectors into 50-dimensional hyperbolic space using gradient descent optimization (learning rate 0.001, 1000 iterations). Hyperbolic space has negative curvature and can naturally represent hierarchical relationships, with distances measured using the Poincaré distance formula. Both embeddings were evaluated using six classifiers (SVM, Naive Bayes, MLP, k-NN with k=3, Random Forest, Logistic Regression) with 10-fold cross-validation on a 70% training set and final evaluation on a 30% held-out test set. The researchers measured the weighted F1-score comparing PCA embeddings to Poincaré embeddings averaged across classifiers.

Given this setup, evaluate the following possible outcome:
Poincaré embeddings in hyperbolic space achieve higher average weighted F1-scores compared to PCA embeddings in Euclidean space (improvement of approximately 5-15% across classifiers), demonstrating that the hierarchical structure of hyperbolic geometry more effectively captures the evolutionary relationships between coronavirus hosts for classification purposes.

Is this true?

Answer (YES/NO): NO